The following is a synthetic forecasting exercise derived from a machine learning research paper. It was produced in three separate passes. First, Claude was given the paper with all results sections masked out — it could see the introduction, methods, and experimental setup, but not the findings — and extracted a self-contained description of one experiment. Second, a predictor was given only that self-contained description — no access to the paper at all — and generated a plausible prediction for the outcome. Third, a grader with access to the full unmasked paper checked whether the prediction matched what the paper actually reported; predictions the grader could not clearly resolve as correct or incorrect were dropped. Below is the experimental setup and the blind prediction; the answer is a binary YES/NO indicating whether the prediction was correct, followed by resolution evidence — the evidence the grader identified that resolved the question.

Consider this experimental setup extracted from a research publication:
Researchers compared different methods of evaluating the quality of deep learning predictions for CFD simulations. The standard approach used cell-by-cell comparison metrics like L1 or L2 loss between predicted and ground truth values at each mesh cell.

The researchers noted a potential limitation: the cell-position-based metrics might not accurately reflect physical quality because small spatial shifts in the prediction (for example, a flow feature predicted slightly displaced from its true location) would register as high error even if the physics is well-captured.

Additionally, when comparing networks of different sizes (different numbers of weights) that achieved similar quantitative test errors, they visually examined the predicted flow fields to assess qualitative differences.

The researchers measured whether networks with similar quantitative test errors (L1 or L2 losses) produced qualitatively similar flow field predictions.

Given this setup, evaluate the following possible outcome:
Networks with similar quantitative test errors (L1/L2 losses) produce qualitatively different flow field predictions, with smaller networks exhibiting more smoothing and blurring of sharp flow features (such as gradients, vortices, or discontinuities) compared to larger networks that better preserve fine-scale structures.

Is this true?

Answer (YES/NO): YES